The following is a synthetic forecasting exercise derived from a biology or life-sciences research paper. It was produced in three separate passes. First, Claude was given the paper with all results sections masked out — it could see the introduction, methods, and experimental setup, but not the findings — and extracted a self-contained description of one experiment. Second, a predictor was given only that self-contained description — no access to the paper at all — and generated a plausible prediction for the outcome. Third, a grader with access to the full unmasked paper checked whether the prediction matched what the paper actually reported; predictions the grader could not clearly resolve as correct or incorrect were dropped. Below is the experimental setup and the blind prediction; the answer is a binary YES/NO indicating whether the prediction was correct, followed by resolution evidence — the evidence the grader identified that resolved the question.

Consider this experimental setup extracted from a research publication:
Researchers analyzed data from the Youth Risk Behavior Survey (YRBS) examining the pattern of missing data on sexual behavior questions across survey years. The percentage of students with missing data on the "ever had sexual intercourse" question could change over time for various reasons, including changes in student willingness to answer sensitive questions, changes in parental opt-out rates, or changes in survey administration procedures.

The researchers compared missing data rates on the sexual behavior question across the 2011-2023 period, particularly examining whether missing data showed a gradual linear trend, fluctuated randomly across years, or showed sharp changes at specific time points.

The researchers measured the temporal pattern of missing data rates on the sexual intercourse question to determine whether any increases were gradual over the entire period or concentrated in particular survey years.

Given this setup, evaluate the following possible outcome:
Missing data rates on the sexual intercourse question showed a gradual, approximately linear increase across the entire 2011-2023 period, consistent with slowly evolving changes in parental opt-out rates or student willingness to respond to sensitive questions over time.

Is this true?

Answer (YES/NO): NO